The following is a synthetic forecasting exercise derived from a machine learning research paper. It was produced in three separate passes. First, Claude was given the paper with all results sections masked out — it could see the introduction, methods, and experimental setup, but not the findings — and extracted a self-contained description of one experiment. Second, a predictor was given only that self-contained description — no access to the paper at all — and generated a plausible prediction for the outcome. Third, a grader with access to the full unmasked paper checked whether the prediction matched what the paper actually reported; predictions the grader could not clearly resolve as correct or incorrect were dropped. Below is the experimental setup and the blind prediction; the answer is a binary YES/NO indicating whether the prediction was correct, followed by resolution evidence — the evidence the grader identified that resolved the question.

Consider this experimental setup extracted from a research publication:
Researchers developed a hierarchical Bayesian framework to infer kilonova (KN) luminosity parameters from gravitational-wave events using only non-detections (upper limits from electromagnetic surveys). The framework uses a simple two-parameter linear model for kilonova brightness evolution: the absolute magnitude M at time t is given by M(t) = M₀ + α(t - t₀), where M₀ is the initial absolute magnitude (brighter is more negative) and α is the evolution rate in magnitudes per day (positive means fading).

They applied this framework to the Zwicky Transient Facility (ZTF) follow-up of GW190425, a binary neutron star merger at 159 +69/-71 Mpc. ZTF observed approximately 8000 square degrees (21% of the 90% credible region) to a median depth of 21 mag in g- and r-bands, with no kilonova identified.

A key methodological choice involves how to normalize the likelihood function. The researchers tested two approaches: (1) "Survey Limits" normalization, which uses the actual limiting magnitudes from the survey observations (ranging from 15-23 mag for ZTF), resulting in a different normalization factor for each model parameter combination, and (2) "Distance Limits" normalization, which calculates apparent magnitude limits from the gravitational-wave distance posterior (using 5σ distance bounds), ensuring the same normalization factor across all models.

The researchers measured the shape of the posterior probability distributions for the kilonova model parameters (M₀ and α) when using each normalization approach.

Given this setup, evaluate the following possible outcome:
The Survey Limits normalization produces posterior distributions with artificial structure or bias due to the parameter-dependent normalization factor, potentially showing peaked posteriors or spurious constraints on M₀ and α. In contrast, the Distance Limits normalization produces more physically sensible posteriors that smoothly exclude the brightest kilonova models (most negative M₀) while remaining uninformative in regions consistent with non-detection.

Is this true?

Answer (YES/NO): NO